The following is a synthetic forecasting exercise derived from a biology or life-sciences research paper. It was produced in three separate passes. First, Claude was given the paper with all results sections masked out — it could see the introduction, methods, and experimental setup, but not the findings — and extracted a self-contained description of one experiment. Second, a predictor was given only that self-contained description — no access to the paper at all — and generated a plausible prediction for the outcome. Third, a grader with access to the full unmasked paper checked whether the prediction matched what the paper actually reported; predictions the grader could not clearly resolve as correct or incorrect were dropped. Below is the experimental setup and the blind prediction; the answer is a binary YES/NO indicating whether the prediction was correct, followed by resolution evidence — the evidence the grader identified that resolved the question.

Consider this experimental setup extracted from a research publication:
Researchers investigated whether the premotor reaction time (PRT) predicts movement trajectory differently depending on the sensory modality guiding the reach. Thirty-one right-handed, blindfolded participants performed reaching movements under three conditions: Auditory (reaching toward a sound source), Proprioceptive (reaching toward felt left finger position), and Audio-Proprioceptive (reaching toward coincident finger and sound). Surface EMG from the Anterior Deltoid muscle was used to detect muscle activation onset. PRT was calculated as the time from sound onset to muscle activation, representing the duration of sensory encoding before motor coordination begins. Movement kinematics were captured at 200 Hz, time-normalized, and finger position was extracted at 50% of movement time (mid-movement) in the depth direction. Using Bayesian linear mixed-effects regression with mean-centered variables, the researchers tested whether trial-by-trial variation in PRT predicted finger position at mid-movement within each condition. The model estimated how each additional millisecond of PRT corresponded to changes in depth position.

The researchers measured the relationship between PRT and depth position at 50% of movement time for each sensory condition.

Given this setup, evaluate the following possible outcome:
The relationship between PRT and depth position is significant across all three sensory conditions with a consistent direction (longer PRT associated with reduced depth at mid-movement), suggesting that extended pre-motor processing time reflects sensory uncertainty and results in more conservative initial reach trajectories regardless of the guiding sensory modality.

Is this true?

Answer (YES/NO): NO